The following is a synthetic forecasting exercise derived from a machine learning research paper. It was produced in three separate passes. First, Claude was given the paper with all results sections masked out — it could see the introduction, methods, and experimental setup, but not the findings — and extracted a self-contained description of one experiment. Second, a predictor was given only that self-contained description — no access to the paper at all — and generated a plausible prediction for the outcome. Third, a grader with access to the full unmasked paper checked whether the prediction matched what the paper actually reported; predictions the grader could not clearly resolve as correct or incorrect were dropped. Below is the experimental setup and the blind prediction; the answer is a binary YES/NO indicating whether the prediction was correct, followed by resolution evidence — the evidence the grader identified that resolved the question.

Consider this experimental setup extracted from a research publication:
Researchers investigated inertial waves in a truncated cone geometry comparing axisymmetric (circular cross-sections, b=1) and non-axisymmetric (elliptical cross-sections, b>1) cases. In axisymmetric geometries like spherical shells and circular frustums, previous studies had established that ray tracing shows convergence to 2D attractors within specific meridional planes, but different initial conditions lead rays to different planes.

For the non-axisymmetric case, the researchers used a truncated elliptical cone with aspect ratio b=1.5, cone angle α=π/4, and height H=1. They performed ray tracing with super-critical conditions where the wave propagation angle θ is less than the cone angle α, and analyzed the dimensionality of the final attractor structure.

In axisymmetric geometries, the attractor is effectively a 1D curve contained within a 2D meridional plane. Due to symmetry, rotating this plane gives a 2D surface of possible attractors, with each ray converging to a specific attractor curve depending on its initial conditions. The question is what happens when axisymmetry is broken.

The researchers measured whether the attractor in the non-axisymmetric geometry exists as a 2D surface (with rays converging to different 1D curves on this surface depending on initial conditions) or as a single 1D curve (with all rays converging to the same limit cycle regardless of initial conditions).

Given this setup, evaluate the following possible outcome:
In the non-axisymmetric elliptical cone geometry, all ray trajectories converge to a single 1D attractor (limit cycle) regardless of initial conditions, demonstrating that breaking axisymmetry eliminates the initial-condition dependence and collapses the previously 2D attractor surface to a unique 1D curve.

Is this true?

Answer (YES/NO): YES